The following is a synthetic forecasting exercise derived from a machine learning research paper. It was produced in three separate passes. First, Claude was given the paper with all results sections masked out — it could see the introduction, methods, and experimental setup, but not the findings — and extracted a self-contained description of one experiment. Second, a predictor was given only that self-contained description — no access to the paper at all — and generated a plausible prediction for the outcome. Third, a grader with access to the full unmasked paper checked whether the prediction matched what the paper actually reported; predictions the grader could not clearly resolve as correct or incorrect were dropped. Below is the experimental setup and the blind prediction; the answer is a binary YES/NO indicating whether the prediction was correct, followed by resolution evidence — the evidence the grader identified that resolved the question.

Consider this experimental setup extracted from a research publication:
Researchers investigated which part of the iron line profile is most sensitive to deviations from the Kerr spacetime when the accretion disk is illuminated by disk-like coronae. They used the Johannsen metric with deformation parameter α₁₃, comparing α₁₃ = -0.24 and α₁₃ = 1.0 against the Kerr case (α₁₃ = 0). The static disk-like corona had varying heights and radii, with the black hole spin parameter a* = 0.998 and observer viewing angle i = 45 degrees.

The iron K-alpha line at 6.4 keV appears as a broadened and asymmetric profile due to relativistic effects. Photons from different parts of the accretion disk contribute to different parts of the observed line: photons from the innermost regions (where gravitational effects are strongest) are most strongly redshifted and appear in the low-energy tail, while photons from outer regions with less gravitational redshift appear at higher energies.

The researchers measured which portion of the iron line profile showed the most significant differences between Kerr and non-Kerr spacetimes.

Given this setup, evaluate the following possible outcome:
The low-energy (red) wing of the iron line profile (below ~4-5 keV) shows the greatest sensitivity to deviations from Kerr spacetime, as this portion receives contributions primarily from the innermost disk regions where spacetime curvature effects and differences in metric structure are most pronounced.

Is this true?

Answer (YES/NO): YES